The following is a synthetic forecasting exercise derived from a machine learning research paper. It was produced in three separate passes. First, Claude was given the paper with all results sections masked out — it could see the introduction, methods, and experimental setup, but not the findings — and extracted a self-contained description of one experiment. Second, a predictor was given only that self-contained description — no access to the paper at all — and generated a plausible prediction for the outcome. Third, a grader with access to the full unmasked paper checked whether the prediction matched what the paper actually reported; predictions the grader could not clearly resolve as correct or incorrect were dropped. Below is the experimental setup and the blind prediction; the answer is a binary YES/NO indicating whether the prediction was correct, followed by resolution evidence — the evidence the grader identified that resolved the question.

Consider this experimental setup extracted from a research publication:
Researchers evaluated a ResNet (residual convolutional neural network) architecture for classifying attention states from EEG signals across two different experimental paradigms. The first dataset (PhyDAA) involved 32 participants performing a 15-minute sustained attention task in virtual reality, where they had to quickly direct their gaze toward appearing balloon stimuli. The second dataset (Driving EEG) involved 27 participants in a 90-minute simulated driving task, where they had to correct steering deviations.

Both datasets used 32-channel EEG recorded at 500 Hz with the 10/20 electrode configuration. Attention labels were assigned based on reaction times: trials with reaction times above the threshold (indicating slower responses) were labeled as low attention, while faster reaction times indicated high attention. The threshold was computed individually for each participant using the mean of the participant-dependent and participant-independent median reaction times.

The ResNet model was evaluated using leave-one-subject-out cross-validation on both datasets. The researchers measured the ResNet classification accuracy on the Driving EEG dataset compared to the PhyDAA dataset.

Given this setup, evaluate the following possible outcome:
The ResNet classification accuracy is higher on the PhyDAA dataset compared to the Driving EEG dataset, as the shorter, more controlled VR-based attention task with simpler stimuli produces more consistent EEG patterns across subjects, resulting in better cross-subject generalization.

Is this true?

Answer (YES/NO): YES